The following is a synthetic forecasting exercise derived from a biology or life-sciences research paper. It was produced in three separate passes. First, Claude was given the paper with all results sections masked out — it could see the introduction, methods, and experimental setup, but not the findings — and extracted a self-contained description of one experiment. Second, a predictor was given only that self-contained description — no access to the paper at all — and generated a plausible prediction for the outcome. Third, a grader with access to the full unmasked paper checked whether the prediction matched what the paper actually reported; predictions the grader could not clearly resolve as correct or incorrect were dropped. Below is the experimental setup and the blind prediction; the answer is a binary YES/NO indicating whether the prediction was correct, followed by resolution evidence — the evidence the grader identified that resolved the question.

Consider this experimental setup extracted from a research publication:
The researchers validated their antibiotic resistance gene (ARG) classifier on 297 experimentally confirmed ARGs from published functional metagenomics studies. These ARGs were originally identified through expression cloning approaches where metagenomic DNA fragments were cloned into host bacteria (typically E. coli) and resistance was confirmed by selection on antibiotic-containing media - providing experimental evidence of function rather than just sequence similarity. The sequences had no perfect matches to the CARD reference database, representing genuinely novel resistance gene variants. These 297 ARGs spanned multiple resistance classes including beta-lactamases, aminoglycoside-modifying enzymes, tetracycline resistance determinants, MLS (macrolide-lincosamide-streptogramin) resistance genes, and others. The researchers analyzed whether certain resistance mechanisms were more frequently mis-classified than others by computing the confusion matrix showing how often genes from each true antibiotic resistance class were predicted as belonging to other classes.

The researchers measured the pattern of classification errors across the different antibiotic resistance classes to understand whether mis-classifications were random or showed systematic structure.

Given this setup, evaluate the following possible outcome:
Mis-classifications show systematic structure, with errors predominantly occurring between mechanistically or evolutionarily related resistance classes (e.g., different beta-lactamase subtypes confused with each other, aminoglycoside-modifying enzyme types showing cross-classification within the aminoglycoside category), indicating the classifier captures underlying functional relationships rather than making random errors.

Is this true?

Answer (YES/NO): NO